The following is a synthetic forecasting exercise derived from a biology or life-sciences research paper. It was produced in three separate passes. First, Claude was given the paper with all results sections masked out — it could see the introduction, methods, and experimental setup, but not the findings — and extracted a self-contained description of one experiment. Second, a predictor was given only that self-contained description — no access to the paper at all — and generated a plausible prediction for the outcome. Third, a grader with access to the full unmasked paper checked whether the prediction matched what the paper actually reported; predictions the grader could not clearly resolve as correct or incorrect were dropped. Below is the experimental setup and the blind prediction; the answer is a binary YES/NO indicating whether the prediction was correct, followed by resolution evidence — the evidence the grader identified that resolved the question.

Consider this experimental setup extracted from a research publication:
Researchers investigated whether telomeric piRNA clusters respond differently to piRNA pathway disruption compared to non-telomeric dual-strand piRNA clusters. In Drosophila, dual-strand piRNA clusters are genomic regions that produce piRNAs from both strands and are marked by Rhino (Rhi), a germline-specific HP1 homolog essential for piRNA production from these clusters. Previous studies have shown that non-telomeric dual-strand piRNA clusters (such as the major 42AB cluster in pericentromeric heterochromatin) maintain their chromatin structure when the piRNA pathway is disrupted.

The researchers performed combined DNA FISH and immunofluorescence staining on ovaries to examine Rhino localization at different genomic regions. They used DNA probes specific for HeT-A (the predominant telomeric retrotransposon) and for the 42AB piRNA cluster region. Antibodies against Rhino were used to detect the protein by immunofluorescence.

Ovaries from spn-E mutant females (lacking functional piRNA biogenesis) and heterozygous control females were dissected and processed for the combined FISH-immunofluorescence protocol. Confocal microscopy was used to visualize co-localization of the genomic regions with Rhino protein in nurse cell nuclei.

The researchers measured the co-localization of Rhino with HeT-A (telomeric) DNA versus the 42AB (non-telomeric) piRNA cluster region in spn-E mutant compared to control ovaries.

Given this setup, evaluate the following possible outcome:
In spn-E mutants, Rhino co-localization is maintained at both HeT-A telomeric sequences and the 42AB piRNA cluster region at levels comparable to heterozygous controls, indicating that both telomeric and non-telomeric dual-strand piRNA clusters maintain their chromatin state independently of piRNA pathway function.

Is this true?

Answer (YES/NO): NO